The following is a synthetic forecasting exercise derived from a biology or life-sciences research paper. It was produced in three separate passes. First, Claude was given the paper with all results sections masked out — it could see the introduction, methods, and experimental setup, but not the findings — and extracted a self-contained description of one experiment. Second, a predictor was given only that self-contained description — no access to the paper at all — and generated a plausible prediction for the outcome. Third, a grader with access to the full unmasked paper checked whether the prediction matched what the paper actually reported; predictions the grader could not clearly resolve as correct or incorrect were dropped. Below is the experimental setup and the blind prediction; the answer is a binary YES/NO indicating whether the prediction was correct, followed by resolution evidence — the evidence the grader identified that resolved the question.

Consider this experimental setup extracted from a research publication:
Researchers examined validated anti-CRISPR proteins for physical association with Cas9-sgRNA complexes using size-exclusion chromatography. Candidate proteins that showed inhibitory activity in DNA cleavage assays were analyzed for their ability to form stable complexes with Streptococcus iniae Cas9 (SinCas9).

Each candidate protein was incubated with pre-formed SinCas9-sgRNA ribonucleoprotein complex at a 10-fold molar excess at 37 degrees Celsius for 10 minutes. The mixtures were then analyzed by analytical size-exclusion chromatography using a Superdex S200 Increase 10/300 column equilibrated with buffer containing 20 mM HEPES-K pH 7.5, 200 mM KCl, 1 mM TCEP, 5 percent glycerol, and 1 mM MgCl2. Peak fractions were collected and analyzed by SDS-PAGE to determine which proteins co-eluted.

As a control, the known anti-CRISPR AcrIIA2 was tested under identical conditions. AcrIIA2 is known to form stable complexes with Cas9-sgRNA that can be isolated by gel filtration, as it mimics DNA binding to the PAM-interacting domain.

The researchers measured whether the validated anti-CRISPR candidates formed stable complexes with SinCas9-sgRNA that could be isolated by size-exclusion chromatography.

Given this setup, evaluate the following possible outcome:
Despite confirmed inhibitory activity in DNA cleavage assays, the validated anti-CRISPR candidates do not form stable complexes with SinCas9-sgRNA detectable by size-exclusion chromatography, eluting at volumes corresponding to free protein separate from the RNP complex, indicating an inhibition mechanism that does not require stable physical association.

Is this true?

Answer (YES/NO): NO